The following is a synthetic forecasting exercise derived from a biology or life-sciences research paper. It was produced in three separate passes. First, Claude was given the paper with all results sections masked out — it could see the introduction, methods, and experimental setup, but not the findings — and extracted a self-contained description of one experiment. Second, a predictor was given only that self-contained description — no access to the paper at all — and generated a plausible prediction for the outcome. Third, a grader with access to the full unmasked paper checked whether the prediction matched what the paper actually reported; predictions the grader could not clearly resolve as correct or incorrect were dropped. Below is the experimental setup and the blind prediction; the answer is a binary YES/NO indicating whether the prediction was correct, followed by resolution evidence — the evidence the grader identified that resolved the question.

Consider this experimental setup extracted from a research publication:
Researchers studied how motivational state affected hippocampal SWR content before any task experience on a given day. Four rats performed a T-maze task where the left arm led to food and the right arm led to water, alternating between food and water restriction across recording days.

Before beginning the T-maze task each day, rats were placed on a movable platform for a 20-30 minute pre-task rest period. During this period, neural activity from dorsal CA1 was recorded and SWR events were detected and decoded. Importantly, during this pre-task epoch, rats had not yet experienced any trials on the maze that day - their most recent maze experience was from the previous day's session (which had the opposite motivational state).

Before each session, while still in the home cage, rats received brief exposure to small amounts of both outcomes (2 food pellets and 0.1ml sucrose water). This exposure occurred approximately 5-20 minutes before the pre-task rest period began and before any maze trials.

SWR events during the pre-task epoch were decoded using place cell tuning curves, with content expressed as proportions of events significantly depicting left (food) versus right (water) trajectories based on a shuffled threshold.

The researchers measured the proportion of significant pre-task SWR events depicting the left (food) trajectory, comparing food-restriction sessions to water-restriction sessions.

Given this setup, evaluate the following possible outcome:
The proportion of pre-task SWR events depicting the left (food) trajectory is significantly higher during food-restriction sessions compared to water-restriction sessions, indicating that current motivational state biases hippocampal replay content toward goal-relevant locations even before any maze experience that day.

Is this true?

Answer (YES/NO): NO